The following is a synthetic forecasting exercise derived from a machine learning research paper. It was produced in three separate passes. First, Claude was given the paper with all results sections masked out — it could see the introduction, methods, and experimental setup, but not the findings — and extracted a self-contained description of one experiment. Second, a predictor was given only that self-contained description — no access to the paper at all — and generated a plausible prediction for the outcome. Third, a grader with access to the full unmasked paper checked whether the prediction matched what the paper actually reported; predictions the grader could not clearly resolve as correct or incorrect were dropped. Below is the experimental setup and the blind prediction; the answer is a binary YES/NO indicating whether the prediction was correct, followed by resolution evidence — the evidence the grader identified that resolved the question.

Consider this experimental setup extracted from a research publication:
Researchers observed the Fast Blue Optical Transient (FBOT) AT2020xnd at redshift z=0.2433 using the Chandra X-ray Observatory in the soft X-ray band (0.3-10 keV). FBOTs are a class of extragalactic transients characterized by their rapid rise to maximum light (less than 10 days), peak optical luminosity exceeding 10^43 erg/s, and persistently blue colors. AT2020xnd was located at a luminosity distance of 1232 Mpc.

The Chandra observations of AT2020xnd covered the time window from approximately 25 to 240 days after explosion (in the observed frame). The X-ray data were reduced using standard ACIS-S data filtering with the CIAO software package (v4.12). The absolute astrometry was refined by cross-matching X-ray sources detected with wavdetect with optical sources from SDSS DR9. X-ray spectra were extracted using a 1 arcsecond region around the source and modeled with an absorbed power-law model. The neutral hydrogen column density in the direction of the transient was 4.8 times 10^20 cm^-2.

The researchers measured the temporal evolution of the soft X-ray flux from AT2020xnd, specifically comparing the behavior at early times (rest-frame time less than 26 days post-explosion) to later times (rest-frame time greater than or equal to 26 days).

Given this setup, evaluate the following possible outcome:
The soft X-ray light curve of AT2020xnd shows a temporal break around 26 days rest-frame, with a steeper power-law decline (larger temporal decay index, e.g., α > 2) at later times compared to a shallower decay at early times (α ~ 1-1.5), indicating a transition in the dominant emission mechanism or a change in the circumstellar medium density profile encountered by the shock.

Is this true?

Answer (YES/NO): NO